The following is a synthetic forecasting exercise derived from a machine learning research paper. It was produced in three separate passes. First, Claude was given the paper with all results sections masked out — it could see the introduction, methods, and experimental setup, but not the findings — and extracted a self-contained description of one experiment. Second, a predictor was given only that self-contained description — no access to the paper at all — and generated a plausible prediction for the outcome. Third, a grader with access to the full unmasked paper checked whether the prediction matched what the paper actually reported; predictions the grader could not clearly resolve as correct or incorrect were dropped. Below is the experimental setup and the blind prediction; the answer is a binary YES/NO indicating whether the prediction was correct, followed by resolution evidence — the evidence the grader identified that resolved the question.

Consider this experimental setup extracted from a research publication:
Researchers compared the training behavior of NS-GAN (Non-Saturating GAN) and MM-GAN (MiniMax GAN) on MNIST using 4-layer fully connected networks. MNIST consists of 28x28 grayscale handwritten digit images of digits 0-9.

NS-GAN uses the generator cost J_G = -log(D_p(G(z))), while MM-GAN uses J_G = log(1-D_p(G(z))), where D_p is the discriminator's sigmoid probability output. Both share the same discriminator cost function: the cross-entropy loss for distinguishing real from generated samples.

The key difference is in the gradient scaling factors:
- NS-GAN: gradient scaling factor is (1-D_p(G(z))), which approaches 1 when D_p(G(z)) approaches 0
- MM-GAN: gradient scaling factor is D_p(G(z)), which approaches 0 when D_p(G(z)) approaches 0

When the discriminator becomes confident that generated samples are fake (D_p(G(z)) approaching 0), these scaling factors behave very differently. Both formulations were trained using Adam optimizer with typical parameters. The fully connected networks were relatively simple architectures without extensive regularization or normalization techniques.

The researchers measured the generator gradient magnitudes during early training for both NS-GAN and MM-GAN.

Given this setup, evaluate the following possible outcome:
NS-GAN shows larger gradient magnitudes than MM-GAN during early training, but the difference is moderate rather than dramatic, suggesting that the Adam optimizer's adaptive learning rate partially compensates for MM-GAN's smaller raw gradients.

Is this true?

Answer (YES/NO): NO